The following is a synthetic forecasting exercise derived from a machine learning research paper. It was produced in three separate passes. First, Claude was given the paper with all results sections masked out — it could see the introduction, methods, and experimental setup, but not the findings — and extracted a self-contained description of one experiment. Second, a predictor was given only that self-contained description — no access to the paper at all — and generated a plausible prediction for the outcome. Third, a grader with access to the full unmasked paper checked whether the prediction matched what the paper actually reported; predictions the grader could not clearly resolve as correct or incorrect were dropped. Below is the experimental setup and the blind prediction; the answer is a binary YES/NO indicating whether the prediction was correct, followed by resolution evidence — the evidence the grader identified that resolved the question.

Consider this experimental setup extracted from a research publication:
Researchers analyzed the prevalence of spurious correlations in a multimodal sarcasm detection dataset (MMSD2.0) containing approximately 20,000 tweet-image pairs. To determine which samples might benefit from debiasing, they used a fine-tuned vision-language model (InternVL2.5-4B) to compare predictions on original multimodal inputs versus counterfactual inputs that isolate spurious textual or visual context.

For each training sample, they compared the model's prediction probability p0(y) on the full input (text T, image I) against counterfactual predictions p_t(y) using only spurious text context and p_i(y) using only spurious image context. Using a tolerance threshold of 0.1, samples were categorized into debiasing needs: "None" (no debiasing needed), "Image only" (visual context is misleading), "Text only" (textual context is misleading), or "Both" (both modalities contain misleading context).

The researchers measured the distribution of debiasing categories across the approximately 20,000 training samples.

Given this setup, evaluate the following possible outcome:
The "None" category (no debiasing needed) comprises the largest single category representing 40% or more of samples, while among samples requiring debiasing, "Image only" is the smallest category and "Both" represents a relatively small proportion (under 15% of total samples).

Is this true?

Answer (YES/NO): NO